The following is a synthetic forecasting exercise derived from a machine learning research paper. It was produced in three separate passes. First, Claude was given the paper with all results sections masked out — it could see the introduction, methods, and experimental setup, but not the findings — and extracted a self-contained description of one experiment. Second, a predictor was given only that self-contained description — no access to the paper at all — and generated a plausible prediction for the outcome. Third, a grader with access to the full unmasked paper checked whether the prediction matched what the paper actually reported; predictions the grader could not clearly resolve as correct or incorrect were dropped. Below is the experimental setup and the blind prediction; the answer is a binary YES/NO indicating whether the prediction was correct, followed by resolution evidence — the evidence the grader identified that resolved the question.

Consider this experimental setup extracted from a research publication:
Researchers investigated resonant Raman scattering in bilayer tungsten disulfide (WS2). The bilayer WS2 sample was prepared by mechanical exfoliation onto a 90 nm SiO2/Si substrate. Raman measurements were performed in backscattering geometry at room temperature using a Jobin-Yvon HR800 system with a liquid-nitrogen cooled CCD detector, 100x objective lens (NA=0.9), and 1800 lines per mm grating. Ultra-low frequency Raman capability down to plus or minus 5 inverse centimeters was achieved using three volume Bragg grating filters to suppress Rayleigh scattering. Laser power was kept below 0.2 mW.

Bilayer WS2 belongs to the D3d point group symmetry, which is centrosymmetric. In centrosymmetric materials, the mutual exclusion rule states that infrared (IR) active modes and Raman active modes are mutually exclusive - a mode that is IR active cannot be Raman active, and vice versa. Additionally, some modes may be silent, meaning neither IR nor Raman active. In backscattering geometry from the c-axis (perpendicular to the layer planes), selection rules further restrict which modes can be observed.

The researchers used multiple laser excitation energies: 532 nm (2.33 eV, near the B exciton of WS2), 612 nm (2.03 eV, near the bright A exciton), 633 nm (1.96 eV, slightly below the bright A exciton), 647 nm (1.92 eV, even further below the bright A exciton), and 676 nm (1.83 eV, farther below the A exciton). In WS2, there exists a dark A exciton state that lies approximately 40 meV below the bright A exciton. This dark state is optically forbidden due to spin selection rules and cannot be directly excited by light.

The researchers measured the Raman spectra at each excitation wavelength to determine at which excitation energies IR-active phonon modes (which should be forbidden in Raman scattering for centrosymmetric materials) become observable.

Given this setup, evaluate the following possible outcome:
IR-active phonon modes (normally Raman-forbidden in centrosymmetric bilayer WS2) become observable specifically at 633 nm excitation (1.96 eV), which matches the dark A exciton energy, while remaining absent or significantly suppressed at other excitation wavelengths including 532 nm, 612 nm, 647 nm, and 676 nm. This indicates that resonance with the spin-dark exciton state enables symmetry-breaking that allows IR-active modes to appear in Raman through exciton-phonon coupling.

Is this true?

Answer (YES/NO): NO